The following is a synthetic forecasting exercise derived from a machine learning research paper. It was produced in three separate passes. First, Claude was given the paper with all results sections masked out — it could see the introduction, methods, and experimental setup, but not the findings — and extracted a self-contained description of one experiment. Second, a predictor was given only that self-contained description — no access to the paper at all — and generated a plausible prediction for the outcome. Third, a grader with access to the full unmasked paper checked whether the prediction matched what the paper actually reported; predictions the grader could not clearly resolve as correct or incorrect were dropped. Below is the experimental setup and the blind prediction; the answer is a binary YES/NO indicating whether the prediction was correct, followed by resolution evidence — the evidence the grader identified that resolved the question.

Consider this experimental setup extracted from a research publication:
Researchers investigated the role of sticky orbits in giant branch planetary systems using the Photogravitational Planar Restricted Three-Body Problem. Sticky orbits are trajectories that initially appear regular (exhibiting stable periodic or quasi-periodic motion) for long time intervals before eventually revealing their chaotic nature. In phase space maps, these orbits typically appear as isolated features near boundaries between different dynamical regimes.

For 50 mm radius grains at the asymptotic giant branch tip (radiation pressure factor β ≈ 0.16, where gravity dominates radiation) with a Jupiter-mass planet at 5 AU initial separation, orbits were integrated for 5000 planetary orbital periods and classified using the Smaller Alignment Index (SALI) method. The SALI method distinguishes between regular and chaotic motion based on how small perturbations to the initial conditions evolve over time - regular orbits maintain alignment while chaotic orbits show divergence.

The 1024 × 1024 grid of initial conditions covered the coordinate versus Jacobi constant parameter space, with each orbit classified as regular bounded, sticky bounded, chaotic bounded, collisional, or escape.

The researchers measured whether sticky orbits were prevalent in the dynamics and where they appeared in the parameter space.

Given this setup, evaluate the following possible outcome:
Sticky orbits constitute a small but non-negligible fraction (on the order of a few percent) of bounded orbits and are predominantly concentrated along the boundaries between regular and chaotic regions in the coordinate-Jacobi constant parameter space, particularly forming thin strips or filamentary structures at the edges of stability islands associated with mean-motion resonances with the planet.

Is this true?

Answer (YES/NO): NO